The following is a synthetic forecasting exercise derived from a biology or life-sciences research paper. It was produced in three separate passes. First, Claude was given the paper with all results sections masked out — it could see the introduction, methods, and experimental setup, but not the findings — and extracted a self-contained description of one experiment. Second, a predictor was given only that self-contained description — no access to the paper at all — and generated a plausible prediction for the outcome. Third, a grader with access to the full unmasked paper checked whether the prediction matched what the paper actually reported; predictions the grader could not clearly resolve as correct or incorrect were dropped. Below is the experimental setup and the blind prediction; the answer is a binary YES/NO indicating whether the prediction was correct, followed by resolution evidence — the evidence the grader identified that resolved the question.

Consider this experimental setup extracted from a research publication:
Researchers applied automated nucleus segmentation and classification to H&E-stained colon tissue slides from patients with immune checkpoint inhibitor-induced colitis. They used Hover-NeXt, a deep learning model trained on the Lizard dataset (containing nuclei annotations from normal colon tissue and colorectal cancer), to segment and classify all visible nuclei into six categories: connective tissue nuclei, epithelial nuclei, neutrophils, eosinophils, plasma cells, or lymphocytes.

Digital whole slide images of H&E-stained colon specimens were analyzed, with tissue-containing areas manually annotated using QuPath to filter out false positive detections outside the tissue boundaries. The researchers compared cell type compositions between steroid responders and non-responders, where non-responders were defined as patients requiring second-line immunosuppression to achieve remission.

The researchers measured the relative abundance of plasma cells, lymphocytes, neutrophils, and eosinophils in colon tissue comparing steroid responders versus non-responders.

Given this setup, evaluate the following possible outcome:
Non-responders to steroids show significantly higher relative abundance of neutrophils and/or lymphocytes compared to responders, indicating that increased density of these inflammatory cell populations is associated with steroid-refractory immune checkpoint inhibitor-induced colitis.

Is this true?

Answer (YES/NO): NO